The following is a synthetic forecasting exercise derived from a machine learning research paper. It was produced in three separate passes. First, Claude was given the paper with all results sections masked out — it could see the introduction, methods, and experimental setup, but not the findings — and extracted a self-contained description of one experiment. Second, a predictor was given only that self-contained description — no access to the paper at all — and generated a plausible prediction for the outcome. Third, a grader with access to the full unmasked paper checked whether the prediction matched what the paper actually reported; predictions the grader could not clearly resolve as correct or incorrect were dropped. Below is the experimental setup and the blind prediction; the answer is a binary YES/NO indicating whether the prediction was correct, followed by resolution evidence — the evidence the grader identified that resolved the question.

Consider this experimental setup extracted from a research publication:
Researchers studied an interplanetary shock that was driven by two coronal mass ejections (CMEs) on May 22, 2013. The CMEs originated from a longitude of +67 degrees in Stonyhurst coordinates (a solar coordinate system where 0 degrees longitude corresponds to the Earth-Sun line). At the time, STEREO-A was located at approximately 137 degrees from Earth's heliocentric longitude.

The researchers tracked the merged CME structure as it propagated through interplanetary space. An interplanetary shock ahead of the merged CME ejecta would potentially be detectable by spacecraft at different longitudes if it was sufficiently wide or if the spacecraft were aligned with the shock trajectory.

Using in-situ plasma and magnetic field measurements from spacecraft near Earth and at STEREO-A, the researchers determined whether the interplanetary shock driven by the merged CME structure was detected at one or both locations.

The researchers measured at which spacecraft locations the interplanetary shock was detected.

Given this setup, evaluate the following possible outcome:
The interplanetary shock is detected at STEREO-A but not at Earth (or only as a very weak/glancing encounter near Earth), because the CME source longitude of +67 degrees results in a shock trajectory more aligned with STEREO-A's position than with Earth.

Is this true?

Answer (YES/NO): NO